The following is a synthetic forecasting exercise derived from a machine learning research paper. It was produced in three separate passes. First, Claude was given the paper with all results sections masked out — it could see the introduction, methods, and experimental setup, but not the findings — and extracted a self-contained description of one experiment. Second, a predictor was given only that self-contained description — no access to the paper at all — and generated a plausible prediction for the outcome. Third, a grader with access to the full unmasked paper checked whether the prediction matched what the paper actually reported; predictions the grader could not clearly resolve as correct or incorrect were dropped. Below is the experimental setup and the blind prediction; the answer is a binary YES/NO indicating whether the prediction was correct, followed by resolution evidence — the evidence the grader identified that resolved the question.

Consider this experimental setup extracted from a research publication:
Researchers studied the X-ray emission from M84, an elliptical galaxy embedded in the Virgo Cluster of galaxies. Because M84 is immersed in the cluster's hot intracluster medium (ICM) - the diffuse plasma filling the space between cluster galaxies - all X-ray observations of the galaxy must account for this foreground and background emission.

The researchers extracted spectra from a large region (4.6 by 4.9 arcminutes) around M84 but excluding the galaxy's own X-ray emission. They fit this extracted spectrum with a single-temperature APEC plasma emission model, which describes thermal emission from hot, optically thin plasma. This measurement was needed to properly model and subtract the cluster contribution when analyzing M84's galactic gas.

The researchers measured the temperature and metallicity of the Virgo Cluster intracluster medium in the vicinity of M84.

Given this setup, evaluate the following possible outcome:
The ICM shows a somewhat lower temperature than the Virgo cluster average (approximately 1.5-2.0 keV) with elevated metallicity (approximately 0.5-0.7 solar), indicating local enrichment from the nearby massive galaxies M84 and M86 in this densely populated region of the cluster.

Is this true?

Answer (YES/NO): NO